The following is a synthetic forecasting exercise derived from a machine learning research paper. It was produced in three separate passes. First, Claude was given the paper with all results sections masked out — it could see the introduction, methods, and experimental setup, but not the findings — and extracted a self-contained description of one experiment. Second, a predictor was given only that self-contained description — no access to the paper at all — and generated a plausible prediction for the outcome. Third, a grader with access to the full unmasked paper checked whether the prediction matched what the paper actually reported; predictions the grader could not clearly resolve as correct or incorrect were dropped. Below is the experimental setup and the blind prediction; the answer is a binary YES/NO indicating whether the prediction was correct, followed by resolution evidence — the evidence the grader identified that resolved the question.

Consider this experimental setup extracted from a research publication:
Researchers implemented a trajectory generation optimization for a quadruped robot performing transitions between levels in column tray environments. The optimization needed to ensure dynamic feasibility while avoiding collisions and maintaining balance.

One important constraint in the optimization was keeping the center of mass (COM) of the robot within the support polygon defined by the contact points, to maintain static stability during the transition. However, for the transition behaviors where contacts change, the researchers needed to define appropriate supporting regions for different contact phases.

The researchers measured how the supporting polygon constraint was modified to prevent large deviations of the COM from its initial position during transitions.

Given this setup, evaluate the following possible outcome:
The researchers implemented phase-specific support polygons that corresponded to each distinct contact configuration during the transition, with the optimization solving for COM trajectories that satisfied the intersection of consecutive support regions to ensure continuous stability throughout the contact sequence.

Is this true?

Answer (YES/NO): NO